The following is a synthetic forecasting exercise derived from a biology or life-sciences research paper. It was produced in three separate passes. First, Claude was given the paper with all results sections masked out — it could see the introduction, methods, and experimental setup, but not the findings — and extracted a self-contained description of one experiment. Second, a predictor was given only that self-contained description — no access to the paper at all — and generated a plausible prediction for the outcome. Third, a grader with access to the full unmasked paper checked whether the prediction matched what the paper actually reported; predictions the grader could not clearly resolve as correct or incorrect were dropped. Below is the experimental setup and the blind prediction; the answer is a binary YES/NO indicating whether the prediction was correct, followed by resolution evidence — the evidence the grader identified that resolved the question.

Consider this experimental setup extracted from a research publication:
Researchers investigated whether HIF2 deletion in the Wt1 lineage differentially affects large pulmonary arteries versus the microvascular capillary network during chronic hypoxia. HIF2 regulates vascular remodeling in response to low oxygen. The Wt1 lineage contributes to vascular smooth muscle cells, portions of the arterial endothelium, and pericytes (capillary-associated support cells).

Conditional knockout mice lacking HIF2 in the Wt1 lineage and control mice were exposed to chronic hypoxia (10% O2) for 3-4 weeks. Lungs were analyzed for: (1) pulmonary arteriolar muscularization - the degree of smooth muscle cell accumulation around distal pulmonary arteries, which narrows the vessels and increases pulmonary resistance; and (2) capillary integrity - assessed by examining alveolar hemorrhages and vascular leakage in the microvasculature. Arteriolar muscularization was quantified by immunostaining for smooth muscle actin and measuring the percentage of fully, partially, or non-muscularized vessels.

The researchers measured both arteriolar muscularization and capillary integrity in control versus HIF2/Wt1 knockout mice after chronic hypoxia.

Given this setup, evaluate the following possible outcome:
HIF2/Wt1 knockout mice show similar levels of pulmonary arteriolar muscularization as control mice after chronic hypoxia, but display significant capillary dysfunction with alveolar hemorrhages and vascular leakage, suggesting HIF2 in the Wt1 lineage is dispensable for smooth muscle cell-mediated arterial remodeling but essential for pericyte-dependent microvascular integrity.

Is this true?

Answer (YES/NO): NO